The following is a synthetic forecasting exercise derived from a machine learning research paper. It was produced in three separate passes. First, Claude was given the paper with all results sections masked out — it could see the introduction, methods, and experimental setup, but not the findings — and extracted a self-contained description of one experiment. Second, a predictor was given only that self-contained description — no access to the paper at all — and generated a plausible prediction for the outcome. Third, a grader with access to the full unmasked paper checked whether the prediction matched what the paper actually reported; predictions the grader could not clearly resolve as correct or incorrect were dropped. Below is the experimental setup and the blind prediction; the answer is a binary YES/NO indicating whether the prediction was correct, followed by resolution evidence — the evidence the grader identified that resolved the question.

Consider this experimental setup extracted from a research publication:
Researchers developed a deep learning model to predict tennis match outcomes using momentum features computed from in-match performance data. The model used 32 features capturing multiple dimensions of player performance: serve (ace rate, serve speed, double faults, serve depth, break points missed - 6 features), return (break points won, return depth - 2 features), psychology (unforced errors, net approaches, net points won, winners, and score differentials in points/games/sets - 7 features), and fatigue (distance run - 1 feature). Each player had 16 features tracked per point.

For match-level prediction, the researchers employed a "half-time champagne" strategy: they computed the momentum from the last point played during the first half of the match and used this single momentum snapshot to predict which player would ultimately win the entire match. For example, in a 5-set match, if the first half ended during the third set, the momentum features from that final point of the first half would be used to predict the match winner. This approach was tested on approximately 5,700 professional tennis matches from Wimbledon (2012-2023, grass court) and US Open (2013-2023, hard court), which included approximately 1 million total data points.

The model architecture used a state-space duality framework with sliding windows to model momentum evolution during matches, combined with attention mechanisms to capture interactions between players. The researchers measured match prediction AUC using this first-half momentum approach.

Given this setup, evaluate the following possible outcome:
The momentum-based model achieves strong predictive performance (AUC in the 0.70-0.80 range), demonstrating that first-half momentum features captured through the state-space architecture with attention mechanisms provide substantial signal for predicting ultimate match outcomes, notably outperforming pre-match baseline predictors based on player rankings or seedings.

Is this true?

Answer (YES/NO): NO